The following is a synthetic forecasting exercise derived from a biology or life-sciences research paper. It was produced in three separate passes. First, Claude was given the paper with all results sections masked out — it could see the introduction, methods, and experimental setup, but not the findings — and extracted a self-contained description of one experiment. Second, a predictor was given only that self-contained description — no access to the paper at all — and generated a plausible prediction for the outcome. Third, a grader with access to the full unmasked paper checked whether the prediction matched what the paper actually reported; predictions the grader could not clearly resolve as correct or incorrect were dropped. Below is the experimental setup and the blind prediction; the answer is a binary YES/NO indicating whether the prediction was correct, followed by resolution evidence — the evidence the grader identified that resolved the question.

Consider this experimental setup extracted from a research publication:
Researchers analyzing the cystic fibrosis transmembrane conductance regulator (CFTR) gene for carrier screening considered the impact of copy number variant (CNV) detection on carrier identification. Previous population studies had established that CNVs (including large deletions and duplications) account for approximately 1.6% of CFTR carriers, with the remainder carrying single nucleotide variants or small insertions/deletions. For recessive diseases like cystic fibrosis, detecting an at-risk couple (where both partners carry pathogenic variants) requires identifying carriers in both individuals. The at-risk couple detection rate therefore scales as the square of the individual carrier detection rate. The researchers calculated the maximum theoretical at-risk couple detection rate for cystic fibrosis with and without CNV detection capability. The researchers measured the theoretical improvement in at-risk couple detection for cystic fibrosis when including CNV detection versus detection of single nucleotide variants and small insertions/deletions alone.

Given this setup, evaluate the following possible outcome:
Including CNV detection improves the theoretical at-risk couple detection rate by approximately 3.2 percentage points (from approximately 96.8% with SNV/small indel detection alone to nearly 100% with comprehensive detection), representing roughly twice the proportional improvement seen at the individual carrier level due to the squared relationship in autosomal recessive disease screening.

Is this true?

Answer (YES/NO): YES